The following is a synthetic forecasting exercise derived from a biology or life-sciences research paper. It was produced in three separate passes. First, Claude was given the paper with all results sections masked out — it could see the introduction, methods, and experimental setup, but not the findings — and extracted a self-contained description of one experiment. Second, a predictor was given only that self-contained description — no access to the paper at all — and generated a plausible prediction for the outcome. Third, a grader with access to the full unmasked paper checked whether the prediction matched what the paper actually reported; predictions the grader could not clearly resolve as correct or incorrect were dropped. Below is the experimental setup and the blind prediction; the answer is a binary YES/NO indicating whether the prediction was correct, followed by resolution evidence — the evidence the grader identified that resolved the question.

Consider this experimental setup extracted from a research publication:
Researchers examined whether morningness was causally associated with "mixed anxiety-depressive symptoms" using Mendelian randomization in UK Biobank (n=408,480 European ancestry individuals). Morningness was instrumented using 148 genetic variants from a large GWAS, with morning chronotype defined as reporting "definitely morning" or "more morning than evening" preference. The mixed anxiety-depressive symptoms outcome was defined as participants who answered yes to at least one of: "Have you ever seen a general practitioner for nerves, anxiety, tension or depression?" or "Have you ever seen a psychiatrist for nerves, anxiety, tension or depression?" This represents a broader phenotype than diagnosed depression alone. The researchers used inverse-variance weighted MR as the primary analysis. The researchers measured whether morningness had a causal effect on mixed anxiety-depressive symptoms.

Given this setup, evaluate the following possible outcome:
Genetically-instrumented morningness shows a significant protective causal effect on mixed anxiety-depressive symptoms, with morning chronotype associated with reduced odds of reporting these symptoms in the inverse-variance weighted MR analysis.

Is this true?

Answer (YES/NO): NO